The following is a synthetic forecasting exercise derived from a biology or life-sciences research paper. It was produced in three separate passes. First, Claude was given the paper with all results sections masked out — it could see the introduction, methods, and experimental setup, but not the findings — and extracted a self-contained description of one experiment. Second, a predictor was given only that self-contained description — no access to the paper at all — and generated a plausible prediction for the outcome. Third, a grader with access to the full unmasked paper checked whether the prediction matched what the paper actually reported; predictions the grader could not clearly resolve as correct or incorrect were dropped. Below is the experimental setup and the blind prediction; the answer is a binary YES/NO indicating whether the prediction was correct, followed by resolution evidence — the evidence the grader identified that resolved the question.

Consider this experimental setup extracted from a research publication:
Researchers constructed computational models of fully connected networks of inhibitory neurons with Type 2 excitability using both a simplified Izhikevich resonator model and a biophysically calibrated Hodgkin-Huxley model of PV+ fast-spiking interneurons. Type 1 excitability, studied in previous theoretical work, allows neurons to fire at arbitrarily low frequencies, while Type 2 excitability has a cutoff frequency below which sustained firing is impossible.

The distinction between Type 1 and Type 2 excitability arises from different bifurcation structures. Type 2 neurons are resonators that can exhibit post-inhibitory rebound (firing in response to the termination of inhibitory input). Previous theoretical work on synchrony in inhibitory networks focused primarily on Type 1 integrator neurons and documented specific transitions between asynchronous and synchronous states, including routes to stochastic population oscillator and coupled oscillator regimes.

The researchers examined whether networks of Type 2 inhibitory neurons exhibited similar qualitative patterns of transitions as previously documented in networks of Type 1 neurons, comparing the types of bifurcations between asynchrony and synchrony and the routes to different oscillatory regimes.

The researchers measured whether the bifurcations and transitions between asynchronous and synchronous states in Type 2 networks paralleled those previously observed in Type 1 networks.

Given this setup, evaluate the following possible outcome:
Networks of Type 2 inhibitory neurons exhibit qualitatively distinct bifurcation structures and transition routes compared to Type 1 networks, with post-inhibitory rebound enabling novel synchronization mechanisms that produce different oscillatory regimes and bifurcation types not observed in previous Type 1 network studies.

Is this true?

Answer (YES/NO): NO